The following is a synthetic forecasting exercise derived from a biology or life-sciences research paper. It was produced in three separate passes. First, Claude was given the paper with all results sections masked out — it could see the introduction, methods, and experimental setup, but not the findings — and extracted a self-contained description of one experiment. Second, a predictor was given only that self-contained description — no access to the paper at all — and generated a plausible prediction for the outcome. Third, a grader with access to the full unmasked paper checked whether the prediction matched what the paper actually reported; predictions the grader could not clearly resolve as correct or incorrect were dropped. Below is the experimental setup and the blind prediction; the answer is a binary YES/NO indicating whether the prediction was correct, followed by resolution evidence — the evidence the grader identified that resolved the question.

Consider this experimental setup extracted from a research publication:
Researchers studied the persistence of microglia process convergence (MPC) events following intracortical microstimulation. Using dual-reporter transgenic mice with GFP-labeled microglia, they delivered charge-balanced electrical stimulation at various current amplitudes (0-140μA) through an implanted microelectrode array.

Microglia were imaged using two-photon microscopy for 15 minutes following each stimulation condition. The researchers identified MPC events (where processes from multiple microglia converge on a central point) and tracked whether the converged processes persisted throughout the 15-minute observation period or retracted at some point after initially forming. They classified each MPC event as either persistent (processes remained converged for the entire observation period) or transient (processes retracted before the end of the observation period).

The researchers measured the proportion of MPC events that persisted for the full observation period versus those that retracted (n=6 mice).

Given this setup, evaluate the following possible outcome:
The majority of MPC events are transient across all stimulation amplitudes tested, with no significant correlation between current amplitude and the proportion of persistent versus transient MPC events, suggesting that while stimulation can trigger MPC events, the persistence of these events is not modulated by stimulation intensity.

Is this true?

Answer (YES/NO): NO